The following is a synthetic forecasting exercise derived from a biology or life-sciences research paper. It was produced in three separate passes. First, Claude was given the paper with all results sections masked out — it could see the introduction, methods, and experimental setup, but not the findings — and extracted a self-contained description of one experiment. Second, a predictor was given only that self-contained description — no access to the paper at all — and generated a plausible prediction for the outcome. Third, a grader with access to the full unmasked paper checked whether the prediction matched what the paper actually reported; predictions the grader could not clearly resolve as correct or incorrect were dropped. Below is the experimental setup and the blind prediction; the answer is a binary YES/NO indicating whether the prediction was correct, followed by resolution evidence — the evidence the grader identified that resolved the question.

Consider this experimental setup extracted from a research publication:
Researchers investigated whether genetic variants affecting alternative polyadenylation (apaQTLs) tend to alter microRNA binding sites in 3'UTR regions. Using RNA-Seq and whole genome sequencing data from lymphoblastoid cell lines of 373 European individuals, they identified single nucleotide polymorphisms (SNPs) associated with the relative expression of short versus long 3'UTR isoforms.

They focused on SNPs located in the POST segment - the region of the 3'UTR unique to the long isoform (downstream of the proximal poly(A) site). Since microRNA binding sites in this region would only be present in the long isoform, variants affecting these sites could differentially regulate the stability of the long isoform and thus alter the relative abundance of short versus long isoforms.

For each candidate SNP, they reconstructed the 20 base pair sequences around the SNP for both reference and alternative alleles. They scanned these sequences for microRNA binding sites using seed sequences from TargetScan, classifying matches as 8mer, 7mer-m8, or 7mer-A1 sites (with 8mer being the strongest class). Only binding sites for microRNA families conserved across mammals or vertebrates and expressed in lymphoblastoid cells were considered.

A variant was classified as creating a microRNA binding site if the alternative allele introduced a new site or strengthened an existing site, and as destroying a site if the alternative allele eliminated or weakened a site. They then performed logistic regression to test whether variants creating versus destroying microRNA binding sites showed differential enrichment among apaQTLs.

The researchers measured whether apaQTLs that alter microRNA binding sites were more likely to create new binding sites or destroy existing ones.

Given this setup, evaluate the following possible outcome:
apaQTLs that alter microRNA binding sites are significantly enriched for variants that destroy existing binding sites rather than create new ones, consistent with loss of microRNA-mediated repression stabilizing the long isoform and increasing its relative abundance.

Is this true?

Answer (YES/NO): NO